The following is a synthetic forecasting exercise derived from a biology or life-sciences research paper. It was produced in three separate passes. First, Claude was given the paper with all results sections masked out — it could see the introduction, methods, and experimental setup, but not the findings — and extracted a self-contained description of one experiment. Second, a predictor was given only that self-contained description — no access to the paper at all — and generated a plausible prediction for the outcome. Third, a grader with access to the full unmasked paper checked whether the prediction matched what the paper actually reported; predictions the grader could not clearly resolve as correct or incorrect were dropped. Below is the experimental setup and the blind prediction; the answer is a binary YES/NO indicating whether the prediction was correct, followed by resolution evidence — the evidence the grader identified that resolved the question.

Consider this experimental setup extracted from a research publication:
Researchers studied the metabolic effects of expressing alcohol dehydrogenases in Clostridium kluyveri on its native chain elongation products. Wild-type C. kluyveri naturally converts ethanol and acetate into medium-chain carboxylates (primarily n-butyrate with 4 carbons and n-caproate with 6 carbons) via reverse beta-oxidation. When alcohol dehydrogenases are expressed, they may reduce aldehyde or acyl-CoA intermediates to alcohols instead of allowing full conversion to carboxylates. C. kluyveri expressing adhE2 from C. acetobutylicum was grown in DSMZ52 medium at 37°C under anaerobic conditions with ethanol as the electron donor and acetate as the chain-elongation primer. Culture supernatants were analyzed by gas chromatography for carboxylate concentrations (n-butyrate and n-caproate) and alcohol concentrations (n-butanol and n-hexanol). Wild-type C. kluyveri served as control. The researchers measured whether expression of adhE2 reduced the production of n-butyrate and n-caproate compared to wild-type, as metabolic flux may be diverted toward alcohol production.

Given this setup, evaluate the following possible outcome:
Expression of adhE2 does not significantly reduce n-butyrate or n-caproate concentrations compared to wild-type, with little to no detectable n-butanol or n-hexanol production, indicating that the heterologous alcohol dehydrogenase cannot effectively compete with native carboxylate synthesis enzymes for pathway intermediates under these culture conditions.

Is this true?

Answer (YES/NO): NO